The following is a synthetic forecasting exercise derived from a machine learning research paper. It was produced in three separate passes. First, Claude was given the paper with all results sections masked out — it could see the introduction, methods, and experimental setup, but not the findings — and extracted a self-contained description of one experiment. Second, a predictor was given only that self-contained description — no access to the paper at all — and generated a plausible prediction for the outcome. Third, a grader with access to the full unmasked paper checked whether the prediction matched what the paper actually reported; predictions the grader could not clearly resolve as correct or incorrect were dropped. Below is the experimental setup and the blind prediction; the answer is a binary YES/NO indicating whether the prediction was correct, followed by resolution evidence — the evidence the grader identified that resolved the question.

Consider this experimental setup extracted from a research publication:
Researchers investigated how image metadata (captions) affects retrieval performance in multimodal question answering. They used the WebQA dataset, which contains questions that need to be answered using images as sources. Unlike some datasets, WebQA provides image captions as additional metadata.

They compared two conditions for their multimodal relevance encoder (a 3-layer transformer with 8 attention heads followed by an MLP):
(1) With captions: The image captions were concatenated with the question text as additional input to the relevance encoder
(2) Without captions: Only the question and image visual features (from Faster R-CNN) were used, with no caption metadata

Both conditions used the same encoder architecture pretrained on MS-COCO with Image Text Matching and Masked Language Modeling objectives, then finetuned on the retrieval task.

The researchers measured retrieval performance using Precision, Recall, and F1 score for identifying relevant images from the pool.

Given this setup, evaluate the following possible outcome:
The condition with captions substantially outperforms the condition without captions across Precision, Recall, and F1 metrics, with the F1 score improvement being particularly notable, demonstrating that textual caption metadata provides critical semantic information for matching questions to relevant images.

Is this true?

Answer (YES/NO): NO